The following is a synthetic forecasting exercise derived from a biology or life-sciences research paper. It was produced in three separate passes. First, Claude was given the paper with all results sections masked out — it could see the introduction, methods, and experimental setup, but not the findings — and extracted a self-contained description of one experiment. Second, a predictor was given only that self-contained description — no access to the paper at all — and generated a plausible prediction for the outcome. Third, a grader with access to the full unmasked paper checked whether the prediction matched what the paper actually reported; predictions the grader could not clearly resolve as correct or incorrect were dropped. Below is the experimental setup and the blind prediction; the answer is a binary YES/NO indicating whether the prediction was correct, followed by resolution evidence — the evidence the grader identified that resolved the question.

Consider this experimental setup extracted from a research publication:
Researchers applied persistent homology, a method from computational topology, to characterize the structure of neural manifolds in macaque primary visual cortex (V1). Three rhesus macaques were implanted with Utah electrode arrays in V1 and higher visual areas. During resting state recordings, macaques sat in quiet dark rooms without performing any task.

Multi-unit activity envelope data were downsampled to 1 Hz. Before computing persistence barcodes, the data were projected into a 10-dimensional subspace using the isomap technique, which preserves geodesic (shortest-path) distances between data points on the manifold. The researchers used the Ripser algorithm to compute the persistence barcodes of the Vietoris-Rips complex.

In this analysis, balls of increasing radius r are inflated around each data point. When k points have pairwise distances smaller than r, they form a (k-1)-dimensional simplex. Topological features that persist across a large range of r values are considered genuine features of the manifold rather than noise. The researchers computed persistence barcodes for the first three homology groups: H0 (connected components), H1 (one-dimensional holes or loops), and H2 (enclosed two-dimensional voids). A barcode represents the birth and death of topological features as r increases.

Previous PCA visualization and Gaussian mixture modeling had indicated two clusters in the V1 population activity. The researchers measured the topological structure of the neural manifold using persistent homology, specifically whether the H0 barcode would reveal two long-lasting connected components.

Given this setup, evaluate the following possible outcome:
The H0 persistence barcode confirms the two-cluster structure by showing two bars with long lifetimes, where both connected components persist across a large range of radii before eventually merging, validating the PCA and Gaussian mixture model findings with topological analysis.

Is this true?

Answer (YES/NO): YES